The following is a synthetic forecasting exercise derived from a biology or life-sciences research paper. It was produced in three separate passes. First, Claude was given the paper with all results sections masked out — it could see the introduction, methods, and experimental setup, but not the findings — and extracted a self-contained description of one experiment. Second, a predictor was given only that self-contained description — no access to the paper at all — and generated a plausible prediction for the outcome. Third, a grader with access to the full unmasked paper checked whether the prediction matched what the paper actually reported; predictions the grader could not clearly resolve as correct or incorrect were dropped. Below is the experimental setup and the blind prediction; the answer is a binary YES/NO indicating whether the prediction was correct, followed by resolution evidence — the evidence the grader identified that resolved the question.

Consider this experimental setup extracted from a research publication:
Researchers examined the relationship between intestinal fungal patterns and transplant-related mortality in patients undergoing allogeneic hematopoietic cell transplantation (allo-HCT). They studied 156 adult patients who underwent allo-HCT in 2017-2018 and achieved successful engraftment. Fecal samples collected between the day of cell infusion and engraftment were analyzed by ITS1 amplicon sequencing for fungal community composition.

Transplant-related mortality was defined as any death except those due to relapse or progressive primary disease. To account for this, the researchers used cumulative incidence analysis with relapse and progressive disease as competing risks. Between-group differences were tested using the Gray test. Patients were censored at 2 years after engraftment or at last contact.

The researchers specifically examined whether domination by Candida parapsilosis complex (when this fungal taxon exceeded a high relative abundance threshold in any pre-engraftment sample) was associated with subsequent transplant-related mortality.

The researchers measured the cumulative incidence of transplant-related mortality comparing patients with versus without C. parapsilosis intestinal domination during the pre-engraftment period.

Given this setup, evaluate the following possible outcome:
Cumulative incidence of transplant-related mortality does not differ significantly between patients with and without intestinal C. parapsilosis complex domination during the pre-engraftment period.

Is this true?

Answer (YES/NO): NO